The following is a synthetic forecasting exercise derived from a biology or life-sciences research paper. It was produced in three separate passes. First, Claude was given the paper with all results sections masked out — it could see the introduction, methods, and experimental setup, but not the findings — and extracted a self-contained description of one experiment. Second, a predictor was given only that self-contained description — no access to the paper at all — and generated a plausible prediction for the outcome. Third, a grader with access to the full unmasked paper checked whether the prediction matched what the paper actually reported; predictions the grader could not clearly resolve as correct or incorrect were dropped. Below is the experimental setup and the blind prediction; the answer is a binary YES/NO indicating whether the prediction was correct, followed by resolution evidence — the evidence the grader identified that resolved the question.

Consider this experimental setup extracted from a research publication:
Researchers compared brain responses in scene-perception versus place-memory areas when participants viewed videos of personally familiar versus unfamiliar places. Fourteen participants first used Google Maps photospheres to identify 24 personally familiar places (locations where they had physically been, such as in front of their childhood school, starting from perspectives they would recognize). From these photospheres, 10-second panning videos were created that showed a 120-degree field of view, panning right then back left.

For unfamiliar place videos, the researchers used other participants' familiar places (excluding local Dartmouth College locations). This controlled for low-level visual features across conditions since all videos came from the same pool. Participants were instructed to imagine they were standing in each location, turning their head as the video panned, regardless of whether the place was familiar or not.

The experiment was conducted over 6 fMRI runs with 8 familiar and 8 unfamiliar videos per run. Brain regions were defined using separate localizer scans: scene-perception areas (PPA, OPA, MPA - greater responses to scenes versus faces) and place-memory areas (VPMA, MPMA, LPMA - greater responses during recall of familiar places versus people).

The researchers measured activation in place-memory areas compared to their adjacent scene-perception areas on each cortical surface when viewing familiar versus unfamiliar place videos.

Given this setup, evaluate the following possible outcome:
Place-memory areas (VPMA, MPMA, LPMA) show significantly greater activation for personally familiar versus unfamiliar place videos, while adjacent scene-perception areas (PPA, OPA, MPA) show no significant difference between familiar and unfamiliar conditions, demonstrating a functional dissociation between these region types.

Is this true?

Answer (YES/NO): NO